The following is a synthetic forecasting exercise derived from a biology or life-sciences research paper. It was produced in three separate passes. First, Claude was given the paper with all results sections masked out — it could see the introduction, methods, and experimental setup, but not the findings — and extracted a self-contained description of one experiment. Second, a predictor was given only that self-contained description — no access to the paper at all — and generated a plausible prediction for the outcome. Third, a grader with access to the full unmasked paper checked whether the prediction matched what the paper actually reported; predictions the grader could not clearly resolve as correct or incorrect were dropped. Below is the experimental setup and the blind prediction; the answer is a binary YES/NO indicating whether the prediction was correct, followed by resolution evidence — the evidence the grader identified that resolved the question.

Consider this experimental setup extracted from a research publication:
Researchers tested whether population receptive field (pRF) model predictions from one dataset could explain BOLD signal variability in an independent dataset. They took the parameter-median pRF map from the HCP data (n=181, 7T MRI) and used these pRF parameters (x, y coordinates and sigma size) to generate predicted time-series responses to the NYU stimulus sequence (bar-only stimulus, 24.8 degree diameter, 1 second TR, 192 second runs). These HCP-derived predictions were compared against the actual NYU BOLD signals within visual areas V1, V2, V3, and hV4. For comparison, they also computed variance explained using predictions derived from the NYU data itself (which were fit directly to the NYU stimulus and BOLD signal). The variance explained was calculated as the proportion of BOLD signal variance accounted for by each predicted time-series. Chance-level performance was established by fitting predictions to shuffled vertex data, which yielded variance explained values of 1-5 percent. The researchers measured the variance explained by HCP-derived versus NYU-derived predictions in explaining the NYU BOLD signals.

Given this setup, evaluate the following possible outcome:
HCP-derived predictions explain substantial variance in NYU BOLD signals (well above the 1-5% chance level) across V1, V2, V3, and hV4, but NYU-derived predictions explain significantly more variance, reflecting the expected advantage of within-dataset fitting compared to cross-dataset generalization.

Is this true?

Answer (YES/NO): YES